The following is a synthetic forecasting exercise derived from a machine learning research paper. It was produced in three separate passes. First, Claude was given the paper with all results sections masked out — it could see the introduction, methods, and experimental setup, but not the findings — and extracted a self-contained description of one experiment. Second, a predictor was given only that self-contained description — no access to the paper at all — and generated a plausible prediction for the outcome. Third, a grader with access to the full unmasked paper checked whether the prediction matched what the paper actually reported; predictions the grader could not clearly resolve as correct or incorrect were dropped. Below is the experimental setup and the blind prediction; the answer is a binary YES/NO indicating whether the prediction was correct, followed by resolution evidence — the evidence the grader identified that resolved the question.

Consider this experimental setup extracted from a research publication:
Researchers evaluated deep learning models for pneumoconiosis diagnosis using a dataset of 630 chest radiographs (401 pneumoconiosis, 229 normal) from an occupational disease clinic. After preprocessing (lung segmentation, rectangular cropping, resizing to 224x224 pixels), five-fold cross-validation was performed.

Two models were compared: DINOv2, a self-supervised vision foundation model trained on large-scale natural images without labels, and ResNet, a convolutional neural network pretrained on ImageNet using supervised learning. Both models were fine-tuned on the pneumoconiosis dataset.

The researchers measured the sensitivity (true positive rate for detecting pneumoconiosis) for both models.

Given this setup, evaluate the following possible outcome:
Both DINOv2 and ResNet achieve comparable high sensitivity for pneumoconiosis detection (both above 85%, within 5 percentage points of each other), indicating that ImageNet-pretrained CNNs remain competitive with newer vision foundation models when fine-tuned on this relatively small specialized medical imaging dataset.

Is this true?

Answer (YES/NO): NO